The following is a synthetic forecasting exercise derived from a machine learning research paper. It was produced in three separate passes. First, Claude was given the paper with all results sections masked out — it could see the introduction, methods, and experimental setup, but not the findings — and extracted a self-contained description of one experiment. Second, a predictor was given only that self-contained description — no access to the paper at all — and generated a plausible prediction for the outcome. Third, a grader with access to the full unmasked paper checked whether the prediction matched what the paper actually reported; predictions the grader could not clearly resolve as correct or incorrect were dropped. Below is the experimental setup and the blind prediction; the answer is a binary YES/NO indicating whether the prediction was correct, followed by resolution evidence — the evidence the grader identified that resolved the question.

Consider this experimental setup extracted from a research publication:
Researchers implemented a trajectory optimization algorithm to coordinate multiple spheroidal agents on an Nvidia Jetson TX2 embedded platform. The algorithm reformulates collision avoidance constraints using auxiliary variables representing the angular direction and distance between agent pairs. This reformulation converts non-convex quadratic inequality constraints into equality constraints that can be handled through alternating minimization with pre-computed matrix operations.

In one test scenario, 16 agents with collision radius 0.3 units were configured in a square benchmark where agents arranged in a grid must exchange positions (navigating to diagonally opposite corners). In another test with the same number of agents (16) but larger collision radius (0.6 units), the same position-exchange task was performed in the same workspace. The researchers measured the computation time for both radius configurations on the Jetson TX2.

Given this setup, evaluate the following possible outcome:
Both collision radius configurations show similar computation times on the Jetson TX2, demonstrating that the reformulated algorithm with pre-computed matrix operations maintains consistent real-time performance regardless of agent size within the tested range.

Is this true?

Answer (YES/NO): YES